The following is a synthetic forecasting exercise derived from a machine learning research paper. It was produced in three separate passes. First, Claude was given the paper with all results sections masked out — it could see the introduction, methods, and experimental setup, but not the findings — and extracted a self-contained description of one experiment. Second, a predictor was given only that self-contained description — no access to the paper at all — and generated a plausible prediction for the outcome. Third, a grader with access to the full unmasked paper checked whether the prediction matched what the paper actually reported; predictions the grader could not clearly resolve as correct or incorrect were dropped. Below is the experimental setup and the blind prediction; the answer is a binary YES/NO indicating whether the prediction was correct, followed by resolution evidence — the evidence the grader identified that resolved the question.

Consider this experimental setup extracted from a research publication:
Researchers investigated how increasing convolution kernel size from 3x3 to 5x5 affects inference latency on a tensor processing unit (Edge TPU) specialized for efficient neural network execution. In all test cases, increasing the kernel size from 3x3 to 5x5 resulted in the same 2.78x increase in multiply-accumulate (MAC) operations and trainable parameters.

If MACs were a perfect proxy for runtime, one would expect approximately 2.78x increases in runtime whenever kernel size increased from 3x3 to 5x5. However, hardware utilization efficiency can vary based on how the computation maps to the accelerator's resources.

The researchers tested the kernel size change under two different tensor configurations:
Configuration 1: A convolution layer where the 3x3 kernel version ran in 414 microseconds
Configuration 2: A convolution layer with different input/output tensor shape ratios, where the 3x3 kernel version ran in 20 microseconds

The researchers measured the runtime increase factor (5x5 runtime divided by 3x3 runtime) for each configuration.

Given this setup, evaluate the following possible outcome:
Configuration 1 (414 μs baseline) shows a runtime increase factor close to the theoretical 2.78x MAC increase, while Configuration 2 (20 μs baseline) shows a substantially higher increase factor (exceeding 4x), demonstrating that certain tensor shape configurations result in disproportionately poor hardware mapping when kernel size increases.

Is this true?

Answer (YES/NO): NO